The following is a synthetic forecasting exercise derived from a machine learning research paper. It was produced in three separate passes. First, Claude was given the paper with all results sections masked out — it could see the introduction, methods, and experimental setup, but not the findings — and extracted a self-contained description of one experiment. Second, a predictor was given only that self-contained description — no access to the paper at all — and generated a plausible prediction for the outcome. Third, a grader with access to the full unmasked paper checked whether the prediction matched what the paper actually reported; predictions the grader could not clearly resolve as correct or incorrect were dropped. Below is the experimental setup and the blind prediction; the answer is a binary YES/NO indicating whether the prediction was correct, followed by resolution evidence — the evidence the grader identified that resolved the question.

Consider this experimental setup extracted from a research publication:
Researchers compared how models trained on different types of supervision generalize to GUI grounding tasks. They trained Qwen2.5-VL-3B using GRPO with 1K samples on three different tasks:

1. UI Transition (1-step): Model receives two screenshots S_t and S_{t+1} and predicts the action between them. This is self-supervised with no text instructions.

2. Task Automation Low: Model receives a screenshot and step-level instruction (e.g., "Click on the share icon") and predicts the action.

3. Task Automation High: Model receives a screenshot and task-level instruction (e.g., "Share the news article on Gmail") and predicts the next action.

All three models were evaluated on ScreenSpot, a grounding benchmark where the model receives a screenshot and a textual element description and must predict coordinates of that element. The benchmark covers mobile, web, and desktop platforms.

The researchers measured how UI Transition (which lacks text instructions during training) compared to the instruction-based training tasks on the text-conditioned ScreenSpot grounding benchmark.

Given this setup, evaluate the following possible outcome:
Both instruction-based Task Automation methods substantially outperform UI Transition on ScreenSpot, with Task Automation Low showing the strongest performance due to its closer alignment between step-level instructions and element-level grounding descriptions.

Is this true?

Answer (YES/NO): NO